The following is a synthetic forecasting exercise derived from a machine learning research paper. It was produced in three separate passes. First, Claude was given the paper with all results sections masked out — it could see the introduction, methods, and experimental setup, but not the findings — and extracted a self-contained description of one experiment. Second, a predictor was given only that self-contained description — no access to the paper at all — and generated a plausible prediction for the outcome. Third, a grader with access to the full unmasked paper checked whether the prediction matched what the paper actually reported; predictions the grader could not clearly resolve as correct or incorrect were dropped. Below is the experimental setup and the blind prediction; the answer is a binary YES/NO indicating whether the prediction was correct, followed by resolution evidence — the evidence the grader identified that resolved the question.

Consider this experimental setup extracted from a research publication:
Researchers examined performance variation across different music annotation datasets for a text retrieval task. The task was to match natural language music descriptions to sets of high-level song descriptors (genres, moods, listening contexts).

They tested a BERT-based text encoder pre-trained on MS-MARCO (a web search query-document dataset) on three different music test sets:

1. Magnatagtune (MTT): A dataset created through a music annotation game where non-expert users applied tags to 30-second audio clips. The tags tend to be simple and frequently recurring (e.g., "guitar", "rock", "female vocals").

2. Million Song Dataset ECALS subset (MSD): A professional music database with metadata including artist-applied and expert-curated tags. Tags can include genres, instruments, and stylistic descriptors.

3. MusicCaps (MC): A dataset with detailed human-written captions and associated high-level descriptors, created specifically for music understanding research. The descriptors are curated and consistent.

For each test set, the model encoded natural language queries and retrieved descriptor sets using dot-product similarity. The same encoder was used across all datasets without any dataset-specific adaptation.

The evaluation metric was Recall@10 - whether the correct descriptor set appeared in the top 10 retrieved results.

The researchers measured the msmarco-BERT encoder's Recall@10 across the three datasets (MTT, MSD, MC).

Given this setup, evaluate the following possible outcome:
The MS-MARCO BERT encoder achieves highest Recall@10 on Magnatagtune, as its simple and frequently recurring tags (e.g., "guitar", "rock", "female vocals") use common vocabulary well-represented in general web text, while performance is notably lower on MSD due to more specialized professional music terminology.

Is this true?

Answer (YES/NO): NO